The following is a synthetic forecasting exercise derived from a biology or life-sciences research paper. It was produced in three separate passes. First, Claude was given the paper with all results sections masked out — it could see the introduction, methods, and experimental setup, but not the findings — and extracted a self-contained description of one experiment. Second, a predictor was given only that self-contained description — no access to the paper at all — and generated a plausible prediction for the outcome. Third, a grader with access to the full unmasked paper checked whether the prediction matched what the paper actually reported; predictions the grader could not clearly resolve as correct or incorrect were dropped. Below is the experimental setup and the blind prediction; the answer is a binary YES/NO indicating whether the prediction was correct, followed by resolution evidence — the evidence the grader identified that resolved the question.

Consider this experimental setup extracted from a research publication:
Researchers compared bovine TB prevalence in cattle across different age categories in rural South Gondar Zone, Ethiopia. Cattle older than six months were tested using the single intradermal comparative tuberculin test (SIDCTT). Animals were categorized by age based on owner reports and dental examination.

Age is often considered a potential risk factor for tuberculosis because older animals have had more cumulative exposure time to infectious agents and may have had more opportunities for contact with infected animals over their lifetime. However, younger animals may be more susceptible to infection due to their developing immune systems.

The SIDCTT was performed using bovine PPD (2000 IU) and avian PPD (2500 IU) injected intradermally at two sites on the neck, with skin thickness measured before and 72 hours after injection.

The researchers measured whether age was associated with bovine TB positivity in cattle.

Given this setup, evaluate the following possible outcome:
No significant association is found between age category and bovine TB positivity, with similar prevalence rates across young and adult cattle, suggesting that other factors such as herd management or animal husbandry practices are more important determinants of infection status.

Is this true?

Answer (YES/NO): NO